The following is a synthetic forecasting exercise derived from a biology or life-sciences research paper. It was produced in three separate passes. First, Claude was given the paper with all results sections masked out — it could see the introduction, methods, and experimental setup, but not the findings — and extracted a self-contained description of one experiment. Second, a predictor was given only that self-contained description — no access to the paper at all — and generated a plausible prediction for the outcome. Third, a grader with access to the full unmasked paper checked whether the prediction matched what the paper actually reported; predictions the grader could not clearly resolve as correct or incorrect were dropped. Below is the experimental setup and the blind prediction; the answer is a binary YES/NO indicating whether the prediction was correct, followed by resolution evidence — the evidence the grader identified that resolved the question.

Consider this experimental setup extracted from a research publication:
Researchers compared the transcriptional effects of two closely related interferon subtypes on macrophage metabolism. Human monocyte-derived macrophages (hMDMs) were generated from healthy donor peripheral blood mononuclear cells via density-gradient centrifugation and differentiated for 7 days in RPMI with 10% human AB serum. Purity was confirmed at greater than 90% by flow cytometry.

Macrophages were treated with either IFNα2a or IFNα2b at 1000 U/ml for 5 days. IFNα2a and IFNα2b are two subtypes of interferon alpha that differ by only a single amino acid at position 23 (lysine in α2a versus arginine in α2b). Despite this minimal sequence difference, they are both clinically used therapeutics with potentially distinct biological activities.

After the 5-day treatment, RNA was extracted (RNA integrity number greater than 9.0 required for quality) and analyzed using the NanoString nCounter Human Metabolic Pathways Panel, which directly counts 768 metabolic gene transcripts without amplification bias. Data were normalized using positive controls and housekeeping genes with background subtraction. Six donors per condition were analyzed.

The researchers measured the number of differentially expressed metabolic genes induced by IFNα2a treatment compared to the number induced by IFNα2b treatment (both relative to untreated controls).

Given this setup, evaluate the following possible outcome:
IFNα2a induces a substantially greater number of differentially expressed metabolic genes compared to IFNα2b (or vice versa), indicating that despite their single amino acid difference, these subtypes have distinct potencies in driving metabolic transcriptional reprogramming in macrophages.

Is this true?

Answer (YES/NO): NO